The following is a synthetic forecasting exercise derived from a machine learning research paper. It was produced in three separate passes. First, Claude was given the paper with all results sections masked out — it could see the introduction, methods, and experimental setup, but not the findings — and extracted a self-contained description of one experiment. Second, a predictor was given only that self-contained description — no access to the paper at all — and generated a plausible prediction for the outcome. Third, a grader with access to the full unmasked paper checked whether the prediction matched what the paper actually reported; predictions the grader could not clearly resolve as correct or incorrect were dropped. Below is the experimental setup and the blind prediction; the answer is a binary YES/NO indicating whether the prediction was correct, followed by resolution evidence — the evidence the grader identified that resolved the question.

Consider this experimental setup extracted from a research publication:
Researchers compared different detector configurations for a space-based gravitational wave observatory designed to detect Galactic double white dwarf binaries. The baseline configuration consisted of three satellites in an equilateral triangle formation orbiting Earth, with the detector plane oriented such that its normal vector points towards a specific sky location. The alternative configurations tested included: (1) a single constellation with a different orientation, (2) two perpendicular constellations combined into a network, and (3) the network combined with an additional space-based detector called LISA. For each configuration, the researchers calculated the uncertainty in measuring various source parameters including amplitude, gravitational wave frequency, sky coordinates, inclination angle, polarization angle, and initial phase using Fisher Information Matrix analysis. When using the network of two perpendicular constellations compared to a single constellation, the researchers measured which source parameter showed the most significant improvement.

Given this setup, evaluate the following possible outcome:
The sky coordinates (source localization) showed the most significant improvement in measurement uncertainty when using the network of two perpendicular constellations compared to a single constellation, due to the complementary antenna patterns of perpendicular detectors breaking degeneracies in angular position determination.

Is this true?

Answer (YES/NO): YES